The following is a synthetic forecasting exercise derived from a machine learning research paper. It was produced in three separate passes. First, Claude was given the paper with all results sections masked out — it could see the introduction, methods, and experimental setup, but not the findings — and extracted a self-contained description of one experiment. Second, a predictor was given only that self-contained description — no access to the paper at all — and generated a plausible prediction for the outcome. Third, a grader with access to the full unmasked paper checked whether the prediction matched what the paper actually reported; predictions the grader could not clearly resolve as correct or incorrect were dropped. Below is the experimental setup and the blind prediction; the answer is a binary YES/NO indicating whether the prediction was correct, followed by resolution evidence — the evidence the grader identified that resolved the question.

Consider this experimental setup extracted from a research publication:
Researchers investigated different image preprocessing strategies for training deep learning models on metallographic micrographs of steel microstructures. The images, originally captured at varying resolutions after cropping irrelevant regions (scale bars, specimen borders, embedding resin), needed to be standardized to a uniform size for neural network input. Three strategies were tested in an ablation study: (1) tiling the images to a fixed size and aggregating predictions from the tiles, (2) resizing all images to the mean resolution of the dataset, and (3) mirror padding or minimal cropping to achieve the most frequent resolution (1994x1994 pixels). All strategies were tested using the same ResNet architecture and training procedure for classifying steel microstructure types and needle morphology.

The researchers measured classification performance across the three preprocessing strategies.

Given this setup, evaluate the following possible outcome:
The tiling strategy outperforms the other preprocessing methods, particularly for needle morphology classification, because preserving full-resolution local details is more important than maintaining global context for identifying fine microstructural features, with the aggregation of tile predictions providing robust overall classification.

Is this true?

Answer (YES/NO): NO